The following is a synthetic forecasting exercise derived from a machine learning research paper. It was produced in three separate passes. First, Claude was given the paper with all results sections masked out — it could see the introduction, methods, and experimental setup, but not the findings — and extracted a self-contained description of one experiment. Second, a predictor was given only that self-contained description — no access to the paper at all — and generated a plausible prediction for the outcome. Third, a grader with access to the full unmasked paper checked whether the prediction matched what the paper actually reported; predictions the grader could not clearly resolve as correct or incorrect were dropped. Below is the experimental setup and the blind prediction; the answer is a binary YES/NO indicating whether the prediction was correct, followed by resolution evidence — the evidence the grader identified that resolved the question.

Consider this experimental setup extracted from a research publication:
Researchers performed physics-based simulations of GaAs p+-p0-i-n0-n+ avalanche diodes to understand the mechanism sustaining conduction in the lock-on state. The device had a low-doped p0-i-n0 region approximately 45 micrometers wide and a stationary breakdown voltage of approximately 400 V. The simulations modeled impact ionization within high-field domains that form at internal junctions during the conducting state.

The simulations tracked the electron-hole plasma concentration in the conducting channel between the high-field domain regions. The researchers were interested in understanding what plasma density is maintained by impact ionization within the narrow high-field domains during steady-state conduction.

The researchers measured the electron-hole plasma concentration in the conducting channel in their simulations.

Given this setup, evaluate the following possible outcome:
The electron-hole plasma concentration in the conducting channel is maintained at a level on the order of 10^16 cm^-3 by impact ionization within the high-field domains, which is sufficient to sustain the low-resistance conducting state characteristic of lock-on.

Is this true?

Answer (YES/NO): NO